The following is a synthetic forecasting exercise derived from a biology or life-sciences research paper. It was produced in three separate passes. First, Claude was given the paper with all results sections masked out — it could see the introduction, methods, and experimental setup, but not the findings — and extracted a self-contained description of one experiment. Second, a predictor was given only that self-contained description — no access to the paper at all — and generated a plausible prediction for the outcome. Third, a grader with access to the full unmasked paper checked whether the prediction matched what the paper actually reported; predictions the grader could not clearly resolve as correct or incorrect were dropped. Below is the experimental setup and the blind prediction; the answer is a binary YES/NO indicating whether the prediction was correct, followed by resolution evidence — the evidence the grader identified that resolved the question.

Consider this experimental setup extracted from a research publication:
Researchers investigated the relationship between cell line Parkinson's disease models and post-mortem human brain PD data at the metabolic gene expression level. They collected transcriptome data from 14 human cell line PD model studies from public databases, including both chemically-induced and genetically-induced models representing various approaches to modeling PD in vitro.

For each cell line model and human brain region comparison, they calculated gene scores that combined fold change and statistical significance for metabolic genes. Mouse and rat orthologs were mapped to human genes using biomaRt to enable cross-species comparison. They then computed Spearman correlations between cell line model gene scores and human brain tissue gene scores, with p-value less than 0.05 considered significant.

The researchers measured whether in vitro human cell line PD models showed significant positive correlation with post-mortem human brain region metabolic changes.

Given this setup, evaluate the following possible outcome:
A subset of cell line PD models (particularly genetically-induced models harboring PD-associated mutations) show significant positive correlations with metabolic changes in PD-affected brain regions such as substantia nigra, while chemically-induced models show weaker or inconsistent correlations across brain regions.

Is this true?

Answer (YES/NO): NO